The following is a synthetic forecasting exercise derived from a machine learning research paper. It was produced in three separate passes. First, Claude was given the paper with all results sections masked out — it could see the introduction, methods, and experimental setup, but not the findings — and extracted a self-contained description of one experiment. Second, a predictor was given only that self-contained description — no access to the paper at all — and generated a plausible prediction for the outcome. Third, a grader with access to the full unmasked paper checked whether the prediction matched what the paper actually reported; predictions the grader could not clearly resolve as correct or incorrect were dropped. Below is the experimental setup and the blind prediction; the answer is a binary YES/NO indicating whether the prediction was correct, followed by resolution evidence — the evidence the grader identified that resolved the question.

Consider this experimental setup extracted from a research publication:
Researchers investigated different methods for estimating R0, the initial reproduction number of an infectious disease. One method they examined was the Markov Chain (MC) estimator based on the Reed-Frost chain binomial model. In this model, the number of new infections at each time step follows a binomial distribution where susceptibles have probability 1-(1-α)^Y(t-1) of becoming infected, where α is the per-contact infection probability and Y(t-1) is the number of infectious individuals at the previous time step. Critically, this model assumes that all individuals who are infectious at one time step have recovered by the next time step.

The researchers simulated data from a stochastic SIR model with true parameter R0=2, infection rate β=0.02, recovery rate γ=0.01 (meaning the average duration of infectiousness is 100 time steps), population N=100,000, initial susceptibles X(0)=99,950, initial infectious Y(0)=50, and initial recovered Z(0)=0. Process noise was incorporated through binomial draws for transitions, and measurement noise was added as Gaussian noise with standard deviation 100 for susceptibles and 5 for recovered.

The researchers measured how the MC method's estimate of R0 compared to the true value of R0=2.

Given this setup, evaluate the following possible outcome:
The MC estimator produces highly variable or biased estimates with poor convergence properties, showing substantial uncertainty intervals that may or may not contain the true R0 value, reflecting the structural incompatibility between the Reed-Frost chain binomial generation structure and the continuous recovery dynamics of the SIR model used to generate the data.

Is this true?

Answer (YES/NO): NO